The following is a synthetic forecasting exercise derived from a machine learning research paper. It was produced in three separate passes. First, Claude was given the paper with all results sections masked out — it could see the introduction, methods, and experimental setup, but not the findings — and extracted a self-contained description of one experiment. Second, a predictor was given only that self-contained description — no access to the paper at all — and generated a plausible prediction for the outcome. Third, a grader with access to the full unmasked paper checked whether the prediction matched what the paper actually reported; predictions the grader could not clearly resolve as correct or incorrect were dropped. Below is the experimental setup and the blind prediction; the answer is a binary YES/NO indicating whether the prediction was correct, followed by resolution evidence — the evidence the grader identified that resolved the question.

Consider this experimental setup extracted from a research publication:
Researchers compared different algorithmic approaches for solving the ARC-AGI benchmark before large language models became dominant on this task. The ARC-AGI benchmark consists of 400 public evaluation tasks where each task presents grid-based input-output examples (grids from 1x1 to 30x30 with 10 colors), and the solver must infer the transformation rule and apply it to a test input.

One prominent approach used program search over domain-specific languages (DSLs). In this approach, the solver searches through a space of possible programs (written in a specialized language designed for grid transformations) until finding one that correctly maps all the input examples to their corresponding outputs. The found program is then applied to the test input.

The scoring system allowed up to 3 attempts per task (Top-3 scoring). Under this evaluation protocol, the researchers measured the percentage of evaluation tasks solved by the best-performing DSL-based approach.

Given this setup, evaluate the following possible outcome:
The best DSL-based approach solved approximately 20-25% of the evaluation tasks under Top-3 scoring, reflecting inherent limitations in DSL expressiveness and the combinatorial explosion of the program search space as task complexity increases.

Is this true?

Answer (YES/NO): NO